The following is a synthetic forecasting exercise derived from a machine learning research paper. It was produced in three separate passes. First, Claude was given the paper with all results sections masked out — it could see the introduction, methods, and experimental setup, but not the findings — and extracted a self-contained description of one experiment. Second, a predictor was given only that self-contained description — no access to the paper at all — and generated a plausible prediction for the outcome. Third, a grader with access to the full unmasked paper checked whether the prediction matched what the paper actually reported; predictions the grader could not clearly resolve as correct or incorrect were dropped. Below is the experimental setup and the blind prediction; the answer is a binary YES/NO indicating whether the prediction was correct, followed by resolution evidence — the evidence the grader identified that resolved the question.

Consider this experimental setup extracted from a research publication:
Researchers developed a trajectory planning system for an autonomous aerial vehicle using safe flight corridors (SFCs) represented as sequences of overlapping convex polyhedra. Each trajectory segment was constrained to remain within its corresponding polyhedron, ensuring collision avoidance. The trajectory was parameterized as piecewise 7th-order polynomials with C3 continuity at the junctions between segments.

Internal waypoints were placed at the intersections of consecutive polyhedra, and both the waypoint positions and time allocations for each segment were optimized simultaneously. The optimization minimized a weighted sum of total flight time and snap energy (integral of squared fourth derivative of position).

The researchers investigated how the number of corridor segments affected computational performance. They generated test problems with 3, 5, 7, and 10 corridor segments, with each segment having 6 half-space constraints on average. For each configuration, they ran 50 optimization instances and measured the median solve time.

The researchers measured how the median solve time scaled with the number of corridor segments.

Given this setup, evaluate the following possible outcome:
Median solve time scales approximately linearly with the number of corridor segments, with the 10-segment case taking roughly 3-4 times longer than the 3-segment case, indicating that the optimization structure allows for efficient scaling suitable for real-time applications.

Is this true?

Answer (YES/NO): NO